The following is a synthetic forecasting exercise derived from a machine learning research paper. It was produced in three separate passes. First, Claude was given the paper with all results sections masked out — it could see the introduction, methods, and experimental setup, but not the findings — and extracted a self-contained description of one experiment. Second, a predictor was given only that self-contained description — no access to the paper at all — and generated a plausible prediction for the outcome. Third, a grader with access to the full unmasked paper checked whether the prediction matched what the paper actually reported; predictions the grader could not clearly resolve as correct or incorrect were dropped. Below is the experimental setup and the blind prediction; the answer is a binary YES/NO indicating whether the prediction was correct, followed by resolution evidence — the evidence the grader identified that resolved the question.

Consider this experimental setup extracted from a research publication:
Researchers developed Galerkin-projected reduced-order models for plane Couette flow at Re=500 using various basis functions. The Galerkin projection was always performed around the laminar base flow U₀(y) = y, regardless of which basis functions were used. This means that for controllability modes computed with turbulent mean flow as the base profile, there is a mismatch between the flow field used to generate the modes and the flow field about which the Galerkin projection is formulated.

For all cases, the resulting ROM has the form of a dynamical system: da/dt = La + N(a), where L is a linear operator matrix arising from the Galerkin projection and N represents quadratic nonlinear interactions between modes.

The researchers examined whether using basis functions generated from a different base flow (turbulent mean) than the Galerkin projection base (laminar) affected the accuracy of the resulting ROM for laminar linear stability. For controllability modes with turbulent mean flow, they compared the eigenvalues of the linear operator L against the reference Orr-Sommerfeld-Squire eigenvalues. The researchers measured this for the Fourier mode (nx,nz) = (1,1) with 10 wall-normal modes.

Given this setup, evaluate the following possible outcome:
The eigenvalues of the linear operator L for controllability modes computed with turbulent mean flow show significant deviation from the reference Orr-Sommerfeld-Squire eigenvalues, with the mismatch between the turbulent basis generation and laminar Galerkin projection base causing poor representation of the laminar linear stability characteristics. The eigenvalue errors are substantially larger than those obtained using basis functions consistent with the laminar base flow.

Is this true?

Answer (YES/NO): YES